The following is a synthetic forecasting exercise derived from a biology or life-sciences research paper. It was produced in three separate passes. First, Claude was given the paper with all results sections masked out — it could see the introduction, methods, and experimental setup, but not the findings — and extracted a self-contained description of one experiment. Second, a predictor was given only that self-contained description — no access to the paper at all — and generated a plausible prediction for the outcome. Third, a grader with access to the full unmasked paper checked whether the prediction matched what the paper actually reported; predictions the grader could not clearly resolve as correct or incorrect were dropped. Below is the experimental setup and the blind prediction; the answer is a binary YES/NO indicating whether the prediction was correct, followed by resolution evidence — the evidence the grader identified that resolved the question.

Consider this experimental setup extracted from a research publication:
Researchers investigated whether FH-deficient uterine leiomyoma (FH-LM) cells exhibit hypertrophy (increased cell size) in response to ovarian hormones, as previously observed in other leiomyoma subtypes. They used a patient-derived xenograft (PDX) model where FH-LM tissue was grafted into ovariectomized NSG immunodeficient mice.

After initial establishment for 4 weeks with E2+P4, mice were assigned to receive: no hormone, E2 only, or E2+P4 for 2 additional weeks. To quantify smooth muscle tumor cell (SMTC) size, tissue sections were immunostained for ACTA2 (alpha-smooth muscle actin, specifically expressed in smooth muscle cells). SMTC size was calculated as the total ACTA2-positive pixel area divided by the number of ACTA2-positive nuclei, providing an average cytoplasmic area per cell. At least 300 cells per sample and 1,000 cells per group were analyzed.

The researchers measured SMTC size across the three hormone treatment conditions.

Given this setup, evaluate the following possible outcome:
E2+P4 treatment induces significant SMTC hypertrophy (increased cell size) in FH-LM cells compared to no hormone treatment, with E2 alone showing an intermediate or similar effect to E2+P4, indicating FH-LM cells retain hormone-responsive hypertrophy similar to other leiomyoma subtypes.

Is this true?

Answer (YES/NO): NO